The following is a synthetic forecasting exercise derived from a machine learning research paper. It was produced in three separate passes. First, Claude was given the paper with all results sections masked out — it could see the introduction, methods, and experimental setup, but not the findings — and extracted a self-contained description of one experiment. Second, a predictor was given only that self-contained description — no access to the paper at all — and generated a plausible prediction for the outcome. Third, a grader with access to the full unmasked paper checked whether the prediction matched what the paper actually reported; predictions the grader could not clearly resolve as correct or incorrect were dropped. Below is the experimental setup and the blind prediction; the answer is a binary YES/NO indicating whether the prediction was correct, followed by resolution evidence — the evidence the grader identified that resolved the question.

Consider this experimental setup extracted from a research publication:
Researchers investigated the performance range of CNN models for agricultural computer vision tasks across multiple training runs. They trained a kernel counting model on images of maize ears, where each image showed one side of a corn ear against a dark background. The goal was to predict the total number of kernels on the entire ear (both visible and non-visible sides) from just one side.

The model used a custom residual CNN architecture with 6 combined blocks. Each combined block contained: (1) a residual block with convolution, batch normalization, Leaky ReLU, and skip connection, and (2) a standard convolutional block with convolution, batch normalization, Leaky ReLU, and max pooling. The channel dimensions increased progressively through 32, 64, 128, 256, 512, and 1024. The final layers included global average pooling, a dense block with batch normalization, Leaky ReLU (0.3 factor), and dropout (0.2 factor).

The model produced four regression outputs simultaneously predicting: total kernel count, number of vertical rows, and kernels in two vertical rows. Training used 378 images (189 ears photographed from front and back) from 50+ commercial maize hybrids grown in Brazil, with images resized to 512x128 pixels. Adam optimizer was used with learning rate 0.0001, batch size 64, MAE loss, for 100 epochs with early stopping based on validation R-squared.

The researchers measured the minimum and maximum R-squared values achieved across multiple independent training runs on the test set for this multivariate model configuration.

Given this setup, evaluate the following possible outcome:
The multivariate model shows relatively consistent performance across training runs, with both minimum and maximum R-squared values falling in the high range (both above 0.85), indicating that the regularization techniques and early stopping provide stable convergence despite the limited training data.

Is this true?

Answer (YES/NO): NO